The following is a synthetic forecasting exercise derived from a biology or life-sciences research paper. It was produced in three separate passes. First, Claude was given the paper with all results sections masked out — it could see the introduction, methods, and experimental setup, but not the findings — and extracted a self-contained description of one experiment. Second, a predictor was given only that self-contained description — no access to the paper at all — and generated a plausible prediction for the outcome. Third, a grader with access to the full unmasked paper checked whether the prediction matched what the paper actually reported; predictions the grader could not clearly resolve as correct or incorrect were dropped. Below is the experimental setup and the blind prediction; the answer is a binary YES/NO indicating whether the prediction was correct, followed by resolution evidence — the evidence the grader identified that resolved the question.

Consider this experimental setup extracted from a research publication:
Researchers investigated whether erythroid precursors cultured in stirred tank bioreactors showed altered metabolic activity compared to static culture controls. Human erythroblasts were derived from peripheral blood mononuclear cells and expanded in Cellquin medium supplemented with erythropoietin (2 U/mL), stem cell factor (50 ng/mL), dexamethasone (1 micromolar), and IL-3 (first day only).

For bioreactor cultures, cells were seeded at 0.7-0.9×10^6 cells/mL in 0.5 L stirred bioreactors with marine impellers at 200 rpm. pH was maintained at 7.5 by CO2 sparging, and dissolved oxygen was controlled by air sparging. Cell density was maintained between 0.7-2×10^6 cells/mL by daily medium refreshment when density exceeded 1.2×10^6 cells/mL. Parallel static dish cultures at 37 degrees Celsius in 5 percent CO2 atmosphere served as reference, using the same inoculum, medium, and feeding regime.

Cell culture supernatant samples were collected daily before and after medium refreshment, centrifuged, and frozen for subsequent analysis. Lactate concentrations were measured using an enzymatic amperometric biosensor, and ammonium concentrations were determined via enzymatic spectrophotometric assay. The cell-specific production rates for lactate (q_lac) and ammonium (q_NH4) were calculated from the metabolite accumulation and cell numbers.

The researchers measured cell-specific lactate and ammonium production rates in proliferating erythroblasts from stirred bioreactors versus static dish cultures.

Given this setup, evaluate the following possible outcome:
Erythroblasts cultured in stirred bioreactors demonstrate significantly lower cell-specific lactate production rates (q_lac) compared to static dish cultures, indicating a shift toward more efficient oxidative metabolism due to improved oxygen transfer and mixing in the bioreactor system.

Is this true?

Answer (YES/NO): YES